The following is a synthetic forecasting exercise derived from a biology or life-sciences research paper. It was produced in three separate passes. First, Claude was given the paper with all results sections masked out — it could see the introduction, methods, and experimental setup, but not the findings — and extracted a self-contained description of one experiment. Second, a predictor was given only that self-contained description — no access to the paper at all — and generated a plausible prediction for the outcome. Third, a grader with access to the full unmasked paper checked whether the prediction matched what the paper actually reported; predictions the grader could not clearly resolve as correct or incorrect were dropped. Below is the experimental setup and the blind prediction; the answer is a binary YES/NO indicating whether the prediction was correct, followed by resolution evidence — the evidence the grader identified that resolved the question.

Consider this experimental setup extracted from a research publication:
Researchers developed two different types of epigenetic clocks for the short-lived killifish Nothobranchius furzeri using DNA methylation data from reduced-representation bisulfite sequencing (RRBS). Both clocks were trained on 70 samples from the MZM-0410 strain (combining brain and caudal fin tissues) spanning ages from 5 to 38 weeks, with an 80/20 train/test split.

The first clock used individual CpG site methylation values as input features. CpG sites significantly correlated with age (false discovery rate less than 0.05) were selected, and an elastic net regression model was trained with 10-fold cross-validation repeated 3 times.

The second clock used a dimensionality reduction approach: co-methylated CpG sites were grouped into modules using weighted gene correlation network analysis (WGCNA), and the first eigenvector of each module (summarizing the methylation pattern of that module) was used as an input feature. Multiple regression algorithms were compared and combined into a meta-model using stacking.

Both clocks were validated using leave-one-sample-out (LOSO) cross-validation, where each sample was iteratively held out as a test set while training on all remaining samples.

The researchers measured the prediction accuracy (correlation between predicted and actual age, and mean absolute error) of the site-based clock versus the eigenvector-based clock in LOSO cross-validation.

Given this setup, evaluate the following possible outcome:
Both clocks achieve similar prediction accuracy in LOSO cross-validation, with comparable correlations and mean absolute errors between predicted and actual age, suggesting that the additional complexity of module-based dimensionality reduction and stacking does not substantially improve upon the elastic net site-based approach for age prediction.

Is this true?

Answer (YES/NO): NO